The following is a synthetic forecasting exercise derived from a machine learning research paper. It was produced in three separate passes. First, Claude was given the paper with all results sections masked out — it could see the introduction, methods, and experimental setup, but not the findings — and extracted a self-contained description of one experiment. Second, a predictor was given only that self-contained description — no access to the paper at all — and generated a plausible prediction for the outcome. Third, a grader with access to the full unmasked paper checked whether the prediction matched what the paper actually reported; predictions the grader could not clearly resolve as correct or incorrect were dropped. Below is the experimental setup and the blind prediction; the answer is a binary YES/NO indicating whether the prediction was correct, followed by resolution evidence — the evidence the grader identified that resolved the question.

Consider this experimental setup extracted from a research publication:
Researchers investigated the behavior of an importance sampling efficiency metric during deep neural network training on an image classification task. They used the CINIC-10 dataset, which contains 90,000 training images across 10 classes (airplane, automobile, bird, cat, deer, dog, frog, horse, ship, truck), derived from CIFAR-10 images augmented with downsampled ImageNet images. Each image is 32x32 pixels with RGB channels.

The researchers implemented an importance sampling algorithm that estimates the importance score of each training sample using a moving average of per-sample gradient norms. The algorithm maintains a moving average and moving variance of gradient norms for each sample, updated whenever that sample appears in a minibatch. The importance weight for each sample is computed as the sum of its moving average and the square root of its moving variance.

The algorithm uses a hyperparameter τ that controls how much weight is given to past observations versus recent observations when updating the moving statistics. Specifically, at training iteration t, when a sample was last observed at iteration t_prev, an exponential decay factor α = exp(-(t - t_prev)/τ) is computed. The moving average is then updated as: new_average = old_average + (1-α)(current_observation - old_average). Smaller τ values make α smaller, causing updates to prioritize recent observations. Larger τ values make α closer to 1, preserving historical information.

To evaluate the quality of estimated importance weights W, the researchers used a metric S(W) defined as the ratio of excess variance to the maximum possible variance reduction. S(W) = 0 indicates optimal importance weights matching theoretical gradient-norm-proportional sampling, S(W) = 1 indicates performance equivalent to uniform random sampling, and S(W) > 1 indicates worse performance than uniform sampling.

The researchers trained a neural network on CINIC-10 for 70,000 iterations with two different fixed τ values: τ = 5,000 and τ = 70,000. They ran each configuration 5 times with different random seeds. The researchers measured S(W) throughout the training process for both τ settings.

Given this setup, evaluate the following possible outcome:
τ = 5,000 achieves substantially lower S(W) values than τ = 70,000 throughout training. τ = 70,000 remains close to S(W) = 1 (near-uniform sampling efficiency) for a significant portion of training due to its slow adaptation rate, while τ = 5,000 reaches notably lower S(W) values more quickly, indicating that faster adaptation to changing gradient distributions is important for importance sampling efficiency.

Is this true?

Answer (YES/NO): NO